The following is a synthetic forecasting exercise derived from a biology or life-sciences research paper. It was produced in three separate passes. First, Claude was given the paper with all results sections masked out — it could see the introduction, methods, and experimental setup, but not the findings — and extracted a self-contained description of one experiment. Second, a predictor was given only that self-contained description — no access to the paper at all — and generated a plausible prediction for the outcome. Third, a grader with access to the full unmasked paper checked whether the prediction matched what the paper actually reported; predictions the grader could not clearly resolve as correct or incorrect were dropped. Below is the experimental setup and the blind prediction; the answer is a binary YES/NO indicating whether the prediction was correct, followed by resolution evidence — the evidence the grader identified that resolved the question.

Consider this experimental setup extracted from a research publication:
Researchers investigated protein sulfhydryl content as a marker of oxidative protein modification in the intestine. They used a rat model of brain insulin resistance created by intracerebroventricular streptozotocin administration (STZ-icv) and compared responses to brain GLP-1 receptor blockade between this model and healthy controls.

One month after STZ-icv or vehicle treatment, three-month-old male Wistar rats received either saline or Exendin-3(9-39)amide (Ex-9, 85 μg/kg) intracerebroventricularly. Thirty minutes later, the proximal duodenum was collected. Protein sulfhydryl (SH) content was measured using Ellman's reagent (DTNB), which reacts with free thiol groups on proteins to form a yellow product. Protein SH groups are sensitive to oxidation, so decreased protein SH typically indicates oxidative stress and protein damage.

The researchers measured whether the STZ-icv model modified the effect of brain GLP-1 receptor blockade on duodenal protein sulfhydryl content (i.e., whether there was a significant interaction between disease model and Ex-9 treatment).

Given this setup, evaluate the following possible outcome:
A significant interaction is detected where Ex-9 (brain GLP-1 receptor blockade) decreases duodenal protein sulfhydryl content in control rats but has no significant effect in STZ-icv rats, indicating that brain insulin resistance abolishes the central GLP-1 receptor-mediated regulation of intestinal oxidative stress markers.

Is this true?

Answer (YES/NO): YES